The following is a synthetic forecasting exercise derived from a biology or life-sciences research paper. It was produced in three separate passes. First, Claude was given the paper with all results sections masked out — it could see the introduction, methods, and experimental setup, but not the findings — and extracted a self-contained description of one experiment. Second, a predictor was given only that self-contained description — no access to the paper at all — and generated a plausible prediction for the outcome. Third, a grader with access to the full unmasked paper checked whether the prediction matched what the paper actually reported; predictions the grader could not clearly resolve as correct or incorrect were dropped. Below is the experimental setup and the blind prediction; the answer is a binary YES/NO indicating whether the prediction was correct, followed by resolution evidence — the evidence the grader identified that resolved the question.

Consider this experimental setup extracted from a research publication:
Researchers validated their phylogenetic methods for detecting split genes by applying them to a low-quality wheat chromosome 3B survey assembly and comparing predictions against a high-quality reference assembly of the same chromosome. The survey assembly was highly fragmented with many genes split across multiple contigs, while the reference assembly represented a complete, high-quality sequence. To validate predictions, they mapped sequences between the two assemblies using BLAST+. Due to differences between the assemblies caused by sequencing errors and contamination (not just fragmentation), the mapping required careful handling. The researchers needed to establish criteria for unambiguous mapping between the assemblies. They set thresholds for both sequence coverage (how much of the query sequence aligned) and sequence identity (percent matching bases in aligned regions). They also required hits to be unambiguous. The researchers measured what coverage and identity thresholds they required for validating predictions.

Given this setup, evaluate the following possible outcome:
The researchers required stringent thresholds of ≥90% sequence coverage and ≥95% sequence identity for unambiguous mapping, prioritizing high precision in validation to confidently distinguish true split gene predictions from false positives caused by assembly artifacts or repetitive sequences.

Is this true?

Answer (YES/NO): NO